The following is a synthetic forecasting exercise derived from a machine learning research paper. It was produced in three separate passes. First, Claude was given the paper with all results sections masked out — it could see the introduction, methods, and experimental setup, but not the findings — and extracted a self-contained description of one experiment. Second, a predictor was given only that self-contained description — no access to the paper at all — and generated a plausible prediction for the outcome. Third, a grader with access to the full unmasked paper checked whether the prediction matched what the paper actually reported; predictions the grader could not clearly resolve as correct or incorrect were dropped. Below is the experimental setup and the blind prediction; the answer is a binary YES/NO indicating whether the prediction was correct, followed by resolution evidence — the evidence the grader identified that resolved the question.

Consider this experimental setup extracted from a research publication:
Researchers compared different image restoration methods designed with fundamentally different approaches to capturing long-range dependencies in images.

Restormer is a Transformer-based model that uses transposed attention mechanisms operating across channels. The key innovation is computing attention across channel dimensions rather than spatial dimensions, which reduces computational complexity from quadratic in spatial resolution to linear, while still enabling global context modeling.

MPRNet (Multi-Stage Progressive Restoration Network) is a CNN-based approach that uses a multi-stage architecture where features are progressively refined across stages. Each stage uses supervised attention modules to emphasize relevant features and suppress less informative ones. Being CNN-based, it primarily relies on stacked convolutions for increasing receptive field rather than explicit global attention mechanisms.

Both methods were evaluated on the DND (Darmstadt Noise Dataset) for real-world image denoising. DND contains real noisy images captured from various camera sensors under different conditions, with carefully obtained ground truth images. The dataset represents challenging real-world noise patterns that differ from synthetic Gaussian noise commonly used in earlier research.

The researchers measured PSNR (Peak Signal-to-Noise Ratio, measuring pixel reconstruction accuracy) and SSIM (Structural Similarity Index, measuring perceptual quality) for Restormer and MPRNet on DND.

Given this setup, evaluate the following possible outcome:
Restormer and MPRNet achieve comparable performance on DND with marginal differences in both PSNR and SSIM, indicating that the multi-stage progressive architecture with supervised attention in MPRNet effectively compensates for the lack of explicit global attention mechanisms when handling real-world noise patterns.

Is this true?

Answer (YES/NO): NO